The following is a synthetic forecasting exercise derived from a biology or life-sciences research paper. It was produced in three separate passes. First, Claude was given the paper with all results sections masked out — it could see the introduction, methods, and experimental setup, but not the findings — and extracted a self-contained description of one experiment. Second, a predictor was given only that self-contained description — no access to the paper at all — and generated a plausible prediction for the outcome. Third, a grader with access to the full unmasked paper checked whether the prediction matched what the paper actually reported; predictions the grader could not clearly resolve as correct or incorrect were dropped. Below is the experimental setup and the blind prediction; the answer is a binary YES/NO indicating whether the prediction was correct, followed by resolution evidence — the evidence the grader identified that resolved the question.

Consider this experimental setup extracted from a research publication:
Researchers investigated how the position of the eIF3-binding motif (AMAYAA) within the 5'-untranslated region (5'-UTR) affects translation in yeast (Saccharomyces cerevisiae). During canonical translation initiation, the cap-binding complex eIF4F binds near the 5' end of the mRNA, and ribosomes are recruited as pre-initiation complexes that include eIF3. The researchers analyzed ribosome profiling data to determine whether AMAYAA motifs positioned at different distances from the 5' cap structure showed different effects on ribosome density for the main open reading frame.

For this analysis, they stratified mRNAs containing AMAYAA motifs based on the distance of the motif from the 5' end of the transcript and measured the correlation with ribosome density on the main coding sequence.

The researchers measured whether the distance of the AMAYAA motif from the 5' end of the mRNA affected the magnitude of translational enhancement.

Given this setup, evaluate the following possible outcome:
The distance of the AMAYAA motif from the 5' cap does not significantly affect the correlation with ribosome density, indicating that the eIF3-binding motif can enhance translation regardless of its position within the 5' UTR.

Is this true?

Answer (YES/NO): NO